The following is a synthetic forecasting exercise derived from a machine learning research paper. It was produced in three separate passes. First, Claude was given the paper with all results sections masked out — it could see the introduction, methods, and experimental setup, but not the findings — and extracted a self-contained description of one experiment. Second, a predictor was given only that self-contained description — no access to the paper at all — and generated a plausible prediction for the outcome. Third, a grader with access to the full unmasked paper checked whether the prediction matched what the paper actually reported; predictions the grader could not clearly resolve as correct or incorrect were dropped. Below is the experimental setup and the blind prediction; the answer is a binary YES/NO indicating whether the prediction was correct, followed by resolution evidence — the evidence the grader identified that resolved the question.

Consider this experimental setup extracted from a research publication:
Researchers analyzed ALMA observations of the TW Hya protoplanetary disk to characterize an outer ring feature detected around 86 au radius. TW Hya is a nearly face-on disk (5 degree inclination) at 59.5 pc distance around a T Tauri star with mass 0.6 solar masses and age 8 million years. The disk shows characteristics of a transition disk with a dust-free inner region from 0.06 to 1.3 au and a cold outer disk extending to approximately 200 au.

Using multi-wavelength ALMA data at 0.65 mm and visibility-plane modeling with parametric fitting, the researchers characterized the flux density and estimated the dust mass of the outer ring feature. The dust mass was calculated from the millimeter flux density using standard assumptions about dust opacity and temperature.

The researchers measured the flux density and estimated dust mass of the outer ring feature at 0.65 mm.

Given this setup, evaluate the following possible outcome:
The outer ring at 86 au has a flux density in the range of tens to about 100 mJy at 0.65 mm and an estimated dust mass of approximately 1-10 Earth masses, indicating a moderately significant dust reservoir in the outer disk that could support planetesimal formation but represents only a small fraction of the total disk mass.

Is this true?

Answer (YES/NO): YES